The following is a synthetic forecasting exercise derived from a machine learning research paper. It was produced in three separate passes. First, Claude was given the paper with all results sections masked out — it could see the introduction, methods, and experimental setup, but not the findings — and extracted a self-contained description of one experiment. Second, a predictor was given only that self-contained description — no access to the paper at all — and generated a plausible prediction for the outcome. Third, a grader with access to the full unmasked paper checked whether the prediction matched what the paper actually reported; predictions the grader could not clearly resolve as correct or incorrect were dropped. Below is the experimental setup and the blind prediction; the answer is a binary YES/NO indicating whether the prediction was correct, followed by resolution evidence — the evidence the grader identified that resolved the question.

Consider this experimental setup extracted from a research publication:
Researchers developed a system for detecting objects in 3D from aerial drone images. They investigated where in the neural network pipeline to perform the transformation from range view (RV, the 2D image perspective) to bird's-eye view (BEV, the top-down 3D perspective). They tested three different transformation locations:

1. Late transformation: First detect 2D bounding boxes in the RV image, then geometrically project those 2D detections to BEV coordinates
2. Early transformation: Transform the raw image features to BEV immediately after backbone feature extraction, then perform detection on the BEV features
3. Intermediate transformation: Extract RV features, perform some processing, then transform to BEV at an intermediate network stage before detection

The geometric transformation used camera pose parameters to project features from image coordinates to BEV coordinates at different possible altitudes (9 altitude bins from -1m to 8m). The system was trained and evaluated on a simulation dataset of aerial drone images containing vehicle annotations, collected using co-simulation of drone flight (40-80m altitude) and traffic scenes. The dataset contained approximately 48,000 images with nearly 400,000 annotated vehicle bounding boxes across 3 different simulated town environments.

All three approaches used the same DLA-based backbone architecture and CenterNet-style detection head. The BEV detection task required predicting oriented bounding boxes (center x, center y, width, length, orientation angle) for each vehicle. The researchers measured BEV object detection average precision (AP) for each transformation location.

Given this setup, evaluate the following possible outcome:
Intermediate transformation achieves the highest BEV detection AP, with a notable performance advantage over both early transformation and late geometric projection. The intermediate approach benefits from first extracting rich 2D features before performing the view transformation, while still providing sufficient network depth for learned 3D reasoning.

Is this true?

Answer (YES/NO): NO